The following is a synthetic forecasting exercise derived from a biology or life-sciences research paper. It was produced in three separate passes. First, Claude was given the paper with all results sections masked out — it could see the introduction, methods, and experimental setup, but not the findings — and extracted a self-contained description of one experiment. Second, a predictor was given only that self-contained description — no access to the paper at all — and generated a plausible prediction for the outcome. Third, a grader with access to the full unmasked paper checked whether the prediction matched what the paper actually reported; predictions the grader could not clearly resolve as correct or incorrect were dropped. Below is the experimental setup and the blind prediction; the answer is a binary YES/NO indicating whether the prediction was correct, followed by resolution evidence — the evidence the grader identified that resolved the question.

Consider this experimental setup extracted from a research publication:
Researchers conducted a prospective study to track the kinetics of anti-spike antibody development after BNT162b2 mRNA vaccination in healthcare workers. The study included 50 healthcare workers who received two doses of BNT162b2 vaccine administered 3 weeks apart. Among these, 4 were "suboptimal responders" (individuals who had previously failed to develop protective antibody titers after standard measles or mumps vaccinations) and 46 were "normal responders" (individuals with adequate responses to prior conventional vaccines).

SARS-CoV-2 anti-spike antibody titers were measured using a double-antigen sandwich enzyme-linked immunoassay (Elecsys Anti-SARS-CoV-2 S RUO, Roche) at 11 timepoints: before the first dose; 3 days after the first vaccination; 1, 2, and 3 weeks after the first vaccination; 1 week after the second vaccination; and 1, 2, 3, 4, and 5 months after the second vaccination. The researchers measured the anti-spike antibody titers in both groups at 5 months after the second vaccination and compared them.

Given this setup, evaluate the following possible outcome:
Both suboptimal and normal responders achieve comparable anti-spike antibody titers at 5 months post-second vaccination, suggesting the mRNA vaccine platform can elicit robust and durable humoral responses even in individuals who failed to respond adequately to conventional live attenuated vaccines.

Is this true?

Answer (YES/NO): YES